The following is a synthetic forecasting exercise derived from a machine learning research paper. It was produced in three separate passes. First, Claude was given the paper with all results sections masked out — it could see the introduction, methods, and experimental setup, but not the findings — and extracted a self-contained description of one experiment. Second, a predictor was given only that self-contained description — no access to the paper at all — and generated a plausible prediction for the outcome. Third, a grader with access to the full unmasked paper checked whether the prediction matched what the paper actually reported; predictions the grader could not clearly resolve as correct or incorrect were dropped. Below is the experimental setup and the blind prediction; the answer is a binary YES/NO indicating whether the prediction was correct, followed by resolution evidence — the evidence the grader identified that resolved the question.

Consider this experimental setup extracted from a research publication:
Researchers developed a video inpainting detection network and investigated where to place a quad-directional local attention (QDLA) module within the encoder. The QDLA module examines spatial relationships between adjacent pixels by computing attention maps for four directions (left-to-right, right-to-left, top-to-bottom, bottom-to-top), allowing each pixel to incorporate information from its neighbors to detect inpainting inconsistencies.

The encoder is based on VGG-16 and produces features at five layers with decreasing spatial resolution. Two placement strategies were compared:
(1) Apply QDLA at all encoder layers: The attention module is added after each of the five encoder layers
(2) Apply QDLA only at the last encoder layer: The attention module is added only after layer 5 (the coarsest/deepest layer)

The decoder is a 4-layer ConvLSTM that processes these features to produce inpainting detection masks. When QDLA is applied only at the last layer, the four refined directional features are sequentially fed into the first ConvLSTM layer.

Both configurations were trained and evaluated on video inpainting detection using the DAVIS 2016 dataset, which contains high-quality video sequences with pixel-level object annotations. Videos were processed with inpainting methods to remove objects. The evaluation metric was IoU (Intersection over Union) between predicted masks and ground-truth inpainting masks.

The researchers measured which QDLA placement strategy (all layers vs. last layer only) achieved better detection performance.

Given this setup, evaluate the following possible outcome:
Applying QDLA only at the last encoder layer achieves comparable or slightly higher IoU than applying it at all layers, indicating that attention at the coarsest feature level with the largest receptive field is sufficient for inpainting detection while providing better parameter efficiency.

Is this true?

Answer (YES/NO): NO